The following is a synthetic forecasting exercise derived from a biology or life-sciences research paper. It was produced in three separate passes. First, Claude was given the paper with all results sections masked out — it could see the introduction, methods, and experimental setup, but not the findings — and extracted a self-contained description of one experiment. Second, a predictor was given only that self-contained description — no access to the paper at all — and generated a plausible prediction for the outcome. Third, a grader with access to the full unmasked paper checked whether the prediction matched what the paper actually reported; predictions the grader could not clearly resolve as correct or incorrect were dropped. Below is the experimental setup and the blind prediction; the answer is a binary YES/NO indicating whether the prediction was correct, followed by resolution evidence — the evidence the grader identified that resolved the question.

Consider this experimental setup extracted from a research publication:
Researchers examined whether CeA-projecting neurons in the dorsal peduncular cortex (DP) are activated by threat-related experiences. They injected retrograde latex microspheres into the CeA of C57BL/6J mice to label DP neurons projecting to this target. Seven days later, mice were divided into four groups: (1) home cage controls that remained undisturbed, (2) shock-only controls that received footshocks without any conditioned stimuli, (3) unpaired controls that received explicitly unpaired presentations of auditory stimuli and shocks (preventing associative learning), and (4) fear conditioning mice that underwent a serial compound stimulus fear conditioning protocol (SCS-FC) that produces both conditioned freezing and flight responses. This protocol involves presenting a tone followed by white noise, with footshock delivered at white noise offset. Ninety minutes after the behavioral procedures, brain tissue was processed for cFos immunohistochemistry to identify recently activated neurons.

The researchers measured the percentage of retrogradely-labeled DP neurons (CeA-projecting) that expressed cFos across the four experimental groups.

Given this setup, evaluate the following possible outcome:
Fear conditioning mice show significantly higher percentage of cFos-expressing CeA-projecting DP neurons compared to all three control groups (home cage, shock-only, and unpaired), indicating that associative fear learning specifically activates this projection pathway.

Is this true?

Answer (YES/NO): YES